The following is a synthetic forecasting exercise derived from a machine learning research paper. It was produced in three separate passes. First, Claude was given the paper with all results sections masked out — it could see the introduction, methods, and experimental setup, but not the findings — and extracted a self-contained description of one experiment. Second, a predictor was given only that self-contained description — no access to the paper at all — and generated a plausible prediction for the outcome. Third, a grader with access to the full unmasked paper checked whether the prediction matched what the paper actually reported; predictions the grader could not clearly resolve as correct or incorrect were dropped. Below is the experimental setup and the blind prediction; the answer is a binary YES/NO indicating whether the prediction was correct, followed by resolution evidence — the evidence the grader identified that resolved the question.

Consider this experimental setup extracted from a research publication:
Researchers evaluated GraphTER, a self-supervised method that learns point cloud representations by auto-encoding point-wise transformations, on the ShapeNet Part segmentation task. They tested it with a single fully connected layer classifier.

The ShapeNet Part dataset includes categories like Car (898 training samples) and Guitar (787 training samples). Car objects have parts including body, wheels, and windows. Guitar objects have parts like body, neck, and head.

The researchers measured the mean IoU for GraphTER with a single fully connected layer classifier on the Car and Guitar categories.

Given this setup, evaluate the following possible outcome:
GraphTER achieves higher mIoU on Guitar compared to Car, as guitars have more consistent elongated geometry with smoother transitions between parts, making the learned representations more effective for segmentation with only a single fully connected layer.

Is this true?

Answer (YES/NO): YES